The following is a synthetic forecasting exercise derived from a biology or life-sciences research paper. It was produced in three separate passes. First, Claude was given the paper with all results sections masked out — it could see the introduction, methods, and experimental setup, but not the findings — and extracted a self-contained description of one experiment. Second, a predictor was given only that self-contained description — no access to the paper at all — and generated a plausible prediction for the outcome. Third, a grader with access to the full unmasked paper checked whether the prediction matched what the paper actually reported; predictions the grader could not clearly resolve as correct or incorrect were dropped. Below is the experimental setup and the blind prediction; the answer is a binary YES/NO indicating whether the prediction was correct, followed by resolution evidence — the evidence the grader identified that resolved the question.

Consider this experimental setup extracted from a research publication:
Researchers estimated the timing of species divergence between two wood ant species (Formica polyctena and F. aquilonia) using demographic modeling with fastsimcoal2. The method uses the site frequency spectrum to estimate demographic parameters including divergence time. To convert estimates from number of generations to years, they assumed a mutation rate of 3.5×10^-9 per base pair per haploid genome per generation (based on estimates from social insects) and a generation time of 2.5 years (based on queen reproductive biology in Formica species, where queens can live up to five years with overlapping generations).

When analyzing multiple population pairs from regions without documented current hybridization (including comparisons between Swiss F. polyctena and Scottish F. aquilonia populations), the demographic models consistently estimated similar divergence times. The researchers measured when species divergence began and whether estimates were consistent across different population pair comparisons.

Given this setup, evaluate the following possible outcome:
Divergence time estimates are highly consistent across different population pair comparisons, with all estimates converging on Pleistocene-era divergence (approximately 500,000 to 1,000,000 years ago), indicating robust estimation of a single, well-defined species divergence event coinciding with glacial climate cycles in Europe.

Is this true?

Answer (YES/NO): YES